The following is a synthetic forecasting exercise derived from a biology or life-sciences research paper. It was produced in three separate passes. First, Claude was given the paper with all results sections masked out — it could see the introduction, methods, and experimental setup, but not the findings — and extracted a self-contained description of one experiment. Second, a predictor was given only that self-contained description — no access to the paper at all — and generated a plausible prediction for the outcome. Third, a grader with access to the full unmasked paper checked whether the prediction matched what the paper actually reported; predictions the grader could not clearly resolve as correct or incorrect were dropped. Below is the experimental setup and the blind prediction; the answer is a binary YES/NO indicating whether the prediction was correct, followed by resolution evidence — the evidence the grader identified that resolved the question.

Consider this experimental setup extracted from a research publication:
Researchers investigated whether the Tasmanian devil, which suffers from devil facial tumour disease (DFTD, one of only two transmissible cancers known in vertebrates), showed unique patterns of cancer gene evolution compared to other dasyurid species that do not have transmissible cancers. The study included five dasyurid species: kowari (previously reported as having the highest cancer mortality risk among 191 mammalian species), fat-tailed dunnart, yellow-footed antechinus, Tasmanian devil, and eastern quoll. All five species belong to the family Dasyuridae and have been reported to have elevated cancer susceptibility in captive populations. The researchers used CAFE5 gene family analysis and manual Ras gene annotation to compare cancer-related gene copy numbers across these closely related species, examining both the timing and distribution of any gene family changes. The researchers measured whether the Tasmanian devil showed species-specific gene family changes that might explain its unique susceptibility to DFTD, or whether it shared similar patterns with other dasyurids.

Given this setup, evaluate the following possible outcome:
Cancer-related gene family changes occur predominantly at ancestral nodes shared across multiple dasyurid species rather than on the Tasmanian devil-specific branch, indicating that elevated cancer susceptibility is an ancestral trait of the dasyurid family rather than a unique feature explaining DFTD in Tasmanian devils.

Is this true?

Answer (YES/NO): YES